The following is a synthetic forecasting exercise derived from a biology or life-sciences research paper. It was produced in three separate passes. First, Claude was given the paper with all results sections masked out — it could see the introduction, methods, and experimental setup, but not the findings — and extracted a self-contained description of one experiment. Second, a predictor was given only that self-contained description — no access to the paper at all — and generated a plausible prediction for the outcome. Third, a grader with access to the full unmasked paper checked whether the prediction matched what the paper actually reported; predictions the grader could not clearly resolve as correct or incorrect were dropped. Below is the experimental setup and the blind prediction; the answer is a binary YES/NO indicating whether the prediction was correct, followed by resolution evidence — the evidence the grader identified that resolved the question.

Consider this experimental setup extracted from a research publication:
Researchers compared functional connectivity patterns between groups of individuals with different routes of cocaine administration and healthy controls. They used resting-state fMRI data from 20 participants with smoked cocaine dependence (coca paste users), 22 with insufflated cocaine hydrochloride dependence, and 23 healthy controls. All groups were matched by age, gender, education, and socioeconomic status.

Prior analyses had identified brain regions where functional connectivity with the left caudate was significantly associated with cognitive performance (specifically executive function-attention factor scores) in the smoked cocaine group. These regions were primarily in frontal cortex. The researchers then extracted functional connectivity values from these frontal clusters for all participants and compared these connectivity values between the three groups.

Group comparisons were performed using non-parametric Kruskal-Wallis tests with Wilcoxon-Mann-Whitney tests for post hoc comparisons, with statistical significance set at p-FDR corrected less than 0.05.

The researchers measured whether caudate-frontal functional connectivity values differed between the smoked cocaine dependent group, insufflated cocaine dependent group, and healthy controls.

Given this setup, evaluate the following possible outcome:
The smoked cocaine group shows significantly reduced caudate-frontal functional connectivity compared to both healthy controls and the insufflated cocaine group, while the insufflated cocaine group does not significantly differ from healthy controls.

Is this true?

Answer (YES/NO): NO